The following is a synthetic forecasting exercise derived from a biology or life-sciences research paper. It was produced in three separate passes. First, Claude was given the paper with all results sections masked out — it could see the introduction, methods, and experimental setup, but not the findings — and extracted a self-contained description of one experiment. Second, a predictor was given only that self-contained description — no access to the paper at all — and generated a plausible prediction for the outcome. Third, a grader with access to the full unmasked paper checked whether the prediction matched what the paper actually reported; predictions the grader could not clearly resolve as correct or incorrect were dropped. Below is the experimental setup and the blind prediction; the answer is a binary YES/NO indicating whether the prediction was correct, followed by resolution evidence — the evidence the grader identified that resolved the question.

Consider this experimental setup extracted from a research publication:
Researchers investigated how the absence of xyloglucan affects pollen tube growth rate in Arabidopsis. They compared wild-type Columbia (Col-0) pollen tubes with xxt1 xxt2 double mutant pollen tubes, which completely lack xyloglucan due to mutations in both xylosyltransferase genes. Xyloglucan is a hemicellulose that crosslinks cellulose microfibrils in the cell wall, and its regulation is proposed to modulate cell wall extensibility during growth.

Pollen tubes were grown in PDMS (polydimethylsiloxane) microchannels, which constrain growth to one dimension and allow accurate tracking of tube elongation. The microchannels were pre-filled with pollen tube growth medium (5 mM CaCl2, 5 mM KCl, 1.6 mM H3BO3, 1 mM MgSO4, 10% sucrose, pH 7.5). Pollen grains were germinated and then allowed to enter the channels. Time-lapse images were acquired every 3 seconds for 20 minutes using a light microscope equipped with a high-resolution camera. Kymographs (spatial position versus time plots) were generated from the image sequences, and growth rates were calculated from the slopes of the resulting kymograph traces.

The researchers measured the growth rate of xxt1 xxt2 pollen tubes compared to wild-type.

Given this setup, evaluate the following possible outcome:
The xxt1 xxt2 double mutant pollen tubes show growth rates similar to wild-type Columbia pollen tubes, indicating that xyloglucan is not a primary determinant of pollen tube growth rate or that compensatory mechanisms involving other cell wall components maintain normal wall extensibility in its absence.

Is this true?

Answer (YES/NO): NO